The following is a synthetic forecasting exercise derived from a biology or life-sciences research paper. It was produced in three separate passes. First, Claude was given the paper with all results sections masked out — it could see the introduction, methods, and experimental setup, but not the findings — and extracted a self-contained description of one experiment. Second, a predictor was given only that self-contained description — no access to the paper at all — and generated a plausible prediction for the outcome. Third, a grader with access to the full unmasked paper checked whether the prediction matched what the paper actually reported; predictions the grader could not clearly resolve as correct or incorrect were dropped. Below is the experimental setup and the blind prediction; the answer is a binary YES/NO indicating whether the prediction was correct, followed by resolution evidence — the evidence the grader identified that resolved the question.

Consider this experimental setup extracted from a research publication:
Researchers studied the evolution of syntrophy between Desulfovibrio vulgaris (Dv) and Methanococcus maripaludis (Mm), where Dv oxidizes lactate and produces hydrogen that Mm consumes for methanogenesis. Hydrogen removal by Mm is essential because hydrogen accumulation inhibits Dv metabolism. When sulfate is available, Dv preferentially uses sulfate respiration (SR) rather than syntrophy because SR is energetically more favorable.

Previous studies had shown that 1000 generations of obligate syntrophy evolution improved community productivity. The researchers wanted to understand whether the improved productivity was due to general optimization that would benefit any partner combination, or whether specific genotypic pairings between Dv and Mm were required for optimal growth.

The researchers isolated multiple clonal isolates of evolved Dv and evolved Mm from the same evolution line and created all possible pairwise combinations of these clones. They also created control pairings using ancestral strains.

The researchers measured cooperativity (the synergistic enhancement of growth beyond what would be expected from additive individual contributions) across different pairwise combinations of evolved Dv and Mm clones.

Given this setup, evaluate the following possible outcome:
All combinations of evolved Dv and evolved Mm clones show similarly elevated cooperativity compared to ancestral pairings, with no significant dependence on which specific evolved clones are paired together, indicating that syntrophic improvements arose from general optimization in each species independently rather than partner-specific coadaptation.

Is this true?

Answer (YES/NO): NO